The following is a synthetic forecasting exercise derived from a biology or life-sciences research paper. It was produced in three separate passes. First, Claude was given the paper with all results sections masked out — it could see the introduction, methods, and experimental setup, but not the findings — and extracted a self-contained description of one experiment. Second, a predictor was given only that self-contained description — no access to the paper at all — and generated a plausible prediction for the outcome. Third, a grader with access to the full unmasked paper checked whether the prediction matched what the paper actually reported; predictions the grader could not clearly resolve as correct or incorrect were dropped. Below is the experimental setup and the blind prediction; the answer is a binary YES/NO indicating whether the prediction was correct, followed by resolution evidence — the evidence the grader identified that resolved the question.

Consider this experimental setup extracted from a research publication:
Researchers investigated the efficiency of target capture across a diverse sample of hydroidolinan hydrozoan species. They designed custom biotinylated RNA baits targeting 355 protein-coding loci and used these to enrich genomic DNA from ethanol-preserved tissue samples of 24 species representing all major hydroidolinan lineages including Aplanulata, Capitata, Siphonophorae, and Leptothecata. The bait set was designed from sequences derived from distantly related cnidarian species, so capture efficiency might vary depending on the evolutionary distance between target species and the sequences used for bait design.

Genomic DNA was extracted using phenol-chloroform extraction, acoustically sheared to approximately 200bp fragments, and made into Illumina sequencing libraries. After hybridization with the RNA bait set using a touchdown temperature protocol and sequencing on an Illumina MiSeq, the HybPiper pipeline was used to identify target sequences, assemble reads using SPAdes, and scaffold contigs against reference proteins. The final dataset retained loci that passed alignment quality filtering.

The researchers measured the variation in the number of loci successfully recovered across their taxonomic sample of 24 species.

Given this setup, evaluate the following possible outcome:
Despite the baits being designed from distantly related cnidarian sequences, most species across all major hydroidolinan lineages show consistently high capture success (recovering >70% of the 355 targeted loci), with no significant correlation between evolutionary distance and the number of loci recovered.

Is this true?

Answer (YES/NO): NO